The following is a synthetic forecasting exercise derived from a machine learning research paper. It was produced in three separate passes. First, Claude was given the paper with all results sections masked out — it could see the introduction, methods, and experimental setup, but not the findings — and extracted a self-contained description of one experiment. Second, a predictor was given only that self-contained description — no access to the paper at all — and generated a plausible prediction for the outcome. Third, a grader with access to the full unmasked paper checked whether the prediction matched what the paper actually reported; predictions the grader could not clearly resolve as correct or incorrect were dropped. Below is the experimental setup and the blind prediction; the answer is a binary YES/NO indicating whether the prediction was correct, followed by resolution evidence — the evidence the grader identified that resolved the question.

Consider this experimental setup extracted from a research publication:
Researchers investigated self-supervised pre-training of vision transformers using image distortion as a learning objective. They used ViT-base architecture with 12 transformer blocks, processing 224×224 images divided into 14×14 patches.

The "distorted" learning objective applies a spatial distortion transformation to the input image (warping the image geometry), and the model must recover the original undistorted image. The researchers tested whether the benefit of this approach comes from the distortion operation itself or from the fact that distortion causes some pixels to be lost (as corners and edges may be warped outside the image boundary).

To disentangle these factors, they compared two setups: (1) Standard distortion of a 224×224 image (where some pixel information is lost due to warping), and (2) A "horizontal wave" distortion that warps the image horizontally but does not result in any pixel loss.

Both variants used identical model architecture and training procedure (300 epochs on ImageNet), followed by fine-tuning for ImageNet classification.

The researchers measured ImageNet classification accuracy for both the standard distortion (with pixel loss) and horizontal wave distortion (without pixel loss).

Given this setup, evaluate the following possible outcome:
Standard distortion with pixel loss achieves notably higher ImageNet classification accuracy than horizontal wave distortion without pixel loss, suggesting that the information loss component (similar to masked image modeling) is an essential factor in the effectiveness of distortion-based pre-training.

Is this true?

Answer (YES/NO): NO